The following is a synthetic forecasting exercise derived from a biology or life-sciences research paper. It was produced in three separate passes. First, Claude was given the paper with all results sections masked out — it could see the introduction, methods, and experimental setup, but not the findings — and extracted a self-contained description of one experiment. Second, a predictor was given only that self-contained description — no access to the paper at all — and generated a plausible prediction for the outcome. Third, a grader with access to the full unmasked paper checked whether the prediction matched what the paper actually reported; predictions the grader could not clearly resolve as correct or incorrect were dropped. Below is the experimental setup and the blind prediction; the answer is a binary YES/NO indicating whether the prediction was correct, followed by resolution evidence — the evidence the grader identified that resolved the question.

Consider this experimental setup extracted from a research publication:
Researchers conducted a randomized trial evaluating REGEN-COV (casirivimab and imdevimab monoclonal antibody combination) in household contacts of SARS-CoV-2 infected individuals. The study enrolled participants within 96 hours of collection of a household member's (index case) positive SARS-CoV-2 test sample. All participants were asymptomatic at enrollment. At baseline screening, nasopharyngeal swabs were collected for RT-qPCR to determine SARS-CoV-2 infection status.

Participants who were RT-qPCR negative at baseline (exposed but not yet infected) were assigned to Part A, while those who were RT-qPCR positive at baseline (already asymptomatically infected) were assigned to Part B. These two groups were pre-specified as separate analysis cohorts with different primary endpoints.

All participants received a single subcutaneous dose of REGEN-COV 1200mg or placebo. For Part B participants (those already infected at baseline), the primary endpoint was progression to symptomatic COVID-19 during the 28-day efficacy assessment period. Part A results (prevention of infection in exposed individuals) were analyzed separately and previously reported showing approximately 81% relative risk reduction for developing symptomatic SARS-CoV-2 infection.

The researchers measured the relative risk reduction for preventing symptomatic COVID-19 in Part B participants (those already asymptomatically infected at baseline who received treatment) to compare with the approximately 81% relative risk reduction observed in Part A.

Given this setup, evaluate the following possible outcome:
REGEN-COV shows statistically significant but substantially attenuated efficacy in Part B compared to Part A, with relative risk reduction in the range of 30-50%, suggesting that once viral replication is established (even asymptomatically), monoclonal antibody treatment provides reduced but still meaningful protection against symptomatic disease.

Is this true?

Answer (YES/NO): YES